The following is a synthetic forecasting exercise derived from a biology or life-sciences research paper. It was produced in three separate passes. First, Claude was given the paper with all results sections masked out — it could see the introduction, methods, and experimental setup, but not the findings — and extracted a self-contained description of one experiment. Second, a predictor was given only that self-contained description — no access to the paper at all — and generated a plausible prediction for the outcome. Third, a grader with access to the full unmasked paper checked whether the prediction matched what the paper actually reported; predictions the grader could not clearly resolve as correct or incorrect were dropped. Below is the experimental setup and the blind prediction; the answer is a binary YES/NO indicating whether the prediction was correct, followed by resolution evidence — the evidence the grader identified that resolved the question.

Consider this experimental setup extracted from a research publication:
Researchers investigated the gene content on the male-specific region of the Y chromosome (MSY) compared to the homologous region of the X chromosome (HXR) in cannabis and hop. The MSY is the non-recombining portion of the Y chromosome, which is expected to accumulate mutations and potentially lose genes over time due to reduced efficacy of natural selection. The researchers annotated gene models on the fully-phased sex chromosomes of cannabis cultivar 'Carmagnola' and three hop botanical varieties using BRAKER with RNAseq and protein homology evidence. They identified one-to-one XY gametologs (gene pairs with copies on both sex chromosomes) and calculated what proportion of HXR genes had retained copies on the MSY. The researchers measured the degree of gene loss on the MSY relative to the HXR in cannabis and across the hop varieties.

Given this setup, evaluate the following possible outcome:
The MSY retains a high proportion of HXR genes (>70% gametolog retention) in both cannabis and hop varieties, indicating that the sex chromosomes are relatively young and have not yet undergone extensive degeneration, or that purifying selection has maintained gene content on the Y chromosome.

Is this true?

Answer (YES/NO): NO